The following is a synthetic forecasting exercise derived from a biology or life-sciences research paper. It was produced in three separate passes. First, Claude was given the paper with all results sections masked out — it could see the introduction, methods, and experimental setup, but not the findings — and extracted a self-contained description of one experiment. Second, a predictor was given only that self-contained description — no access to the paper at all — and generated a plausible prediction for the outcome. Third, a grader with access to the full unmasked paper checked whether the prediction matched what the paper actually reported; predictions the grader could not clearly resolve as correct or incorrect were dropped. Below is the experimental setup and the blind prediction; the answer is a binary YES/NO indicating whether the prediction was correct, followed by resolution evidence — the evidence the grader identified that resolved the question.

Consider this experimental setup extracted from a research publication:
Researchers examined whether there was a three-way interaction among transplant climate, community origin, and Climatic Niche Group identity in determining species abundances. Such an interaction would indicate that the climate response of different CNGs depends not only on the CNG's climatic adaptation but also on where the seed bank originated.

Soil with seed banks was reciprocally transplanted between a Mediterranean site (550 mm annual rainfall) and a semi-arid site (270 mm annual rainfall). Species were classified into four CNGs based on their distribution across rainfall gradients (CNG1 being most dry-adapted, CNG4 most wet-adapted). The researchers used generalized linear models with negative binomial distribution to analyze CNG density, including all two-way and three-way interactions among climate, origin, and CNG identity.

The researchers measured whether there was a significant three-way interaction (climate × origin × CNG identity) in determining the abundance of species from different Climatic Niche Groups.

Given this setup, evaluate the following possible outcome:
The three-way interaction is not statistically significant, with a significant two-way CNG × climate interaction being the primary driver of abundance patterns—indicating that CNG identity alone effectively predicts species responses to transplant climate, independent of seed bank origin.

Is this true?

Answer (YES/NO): NO